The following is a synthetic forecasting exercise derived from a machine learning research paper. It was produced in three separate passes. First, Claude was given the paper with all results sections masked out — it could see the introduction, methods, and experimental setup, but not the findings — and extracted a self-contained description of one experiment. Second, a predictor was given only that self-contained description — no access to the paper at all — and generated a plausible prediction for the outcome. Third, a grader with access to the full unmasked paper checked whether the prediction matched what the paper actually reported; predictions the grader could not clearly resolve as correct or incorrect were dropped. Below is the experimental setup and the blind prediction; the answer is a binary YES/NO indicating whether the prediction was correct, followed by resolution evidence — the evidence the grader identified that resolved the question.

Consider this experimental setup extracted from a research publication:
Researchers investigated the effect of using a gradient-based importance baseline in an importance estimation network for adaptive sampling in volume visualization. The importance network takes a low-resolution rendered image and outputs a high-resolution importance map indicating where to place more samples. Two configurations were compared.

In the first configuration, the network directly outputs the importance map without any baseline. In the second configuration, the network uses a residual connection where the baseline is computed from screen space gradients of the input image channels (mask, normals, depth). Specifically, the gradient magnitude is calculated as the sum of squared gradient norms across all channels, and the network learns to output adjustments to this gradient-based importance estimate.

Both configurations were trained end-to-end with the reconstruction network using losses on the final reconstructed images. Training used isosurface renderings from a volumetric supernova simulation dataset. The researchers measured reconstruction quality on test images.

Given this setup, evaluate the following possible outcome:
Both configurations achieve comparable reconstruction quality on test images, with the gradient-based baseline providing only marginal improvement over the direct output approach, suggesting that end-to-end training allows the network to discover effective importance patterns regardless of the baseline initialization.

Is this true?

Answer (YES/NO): NO